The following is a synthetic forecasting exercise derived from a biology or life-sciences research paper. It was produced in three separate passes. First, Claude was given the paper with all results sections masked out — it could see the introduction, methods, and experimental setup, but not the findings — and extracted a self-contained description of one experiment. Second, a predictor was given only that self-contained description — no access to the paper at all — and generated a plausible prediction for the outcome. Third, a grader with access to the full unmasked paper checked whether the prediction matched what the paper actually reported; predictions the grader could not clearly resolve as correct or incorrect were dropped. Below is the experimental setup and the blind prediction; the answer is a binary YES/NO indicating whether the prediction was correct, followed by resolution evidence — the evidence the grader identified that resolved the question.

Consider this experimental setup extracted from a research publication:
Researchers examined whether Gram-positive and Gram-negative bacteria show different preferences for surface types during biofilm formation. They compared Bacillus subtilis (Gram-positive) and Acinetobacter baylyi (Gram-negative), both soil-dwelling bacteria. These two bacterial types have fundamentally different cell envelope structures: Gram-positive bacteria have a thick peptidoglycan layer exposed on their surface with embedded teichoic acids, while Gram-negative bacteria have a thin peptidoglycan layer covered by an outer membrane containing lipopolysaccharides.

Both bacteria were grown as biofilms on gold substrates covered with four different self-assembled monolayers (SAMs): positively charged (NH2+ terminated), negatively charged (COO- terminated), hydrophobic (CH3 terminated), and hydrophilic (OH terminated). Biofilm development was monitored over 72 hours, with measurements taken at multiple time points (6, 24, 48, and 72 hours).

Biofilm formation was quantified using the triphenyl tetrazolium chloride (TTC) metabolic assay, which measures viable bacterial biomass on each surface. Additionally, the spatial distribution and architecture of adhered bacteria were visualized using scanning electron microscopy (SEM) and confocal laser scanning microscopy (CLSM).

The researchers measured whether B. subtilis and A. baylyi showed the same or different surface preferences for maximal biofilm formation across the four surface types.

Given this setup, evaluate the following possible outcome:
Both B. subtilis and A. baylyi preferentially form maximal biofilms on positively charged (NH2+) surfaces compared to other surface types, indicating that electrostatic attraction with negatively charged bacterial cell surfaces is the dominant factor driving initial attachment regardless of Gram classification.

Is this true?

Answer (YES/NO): NO